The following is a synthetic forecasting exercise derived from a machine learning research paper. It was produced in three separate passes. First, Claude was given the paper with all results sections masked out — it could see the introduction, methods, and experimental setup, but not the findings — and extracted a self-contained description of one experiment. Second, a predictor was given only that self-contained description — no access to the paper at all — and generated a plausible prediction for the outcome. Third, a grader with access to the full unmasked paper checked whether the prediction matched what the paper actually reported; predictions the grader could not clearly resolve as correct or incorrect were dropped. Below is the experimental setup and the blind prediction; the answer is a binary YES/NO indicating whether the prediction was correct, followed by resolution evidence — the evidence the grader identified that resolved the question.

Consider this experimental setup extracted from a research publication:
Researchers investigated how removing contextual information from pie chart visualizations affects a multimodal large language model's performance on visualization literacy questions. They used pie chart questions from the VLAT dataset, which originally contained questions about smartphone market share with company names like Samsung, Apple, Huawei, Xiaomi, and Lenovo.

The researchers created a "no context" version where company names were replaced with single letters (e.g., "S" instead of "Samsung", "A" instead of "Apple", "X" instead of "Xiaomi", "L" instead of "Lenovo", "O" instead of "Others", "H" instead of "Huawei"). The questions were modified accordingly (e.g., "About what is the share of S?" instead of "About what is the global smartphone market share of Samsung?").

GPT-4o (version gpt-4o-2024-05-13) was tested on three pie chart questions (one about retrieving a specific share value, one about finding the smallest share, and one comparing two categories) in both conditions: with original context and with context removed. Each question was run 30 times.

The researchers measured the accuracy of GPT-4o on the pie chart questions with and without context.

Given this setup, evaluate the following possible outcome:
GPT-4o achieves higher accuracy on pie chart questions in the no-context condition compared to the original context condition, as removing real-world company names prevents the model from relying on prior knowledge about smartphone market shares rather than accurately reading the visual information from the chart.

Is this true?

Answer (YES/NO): NO